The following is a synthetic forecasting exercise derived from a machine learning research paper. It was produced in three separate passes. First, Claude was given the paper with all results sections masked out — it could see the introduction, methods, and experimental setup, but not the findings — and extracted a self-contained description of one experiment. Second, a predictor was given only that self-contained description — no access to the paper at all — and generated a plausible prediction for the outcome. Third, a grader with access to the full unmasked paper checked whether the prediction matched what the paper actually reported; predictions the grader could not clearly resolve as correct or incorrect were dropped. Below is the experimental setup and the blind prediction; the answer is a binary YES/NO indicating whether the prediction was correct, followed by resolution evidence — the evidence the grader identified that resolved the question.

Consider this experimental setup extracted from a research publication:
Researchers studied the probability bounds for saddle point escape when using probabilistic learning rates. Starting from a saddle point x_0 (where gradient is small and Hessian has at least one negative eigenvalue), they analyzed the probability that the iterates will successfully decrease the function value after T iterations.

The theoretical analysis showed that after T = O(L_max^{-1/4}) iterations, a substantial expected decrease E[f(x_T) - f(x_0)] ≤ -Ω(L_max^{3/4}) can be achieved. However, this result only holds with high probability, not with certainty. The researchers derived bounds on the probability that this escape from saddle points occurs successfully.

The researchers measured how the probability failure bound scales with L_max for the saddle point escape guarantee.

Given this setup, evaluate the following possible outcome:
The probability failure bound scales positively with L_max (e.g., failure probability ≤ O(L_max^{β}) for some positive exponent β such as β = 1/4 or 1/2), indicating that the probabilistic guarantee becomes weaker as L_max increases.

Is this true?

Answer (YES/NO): YES